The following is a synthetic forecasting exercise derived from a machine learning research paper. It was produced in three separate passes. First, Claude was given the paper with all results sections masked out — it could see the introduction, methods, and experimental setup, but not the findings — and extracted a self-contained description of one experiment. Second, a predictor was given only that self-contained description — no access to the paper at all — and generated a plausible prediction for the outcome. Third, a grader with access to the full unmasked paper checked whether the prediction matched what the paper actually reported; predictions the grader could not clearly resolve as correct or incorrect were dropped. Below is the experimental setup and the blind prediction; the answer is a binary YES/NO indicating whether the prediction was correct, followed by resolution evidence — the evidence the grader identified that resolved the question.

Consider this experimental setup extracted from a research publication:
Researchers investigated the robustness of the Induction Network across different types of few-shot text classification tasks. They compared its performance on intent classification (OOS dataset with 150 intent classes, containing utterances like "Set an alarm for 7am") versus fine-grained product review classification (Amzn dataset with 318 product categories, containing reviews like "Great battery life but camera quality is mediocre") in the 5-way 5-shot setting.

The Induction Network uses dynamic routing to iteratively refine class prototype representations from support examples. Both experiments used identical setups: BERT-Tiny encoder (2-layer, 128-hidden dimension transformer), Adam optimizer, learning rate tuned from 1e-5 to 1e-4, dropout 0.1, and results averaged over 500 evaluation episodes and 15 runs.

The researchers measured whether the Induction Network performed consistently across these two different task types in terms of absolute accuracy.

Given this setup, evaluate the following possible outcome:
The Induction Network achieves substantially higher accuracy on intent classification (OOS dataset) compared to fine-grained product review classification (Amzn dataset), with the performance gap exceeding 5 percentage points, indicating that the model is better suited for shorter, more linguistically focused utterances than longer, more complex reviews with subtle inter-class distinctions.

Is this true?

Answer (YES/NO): YES